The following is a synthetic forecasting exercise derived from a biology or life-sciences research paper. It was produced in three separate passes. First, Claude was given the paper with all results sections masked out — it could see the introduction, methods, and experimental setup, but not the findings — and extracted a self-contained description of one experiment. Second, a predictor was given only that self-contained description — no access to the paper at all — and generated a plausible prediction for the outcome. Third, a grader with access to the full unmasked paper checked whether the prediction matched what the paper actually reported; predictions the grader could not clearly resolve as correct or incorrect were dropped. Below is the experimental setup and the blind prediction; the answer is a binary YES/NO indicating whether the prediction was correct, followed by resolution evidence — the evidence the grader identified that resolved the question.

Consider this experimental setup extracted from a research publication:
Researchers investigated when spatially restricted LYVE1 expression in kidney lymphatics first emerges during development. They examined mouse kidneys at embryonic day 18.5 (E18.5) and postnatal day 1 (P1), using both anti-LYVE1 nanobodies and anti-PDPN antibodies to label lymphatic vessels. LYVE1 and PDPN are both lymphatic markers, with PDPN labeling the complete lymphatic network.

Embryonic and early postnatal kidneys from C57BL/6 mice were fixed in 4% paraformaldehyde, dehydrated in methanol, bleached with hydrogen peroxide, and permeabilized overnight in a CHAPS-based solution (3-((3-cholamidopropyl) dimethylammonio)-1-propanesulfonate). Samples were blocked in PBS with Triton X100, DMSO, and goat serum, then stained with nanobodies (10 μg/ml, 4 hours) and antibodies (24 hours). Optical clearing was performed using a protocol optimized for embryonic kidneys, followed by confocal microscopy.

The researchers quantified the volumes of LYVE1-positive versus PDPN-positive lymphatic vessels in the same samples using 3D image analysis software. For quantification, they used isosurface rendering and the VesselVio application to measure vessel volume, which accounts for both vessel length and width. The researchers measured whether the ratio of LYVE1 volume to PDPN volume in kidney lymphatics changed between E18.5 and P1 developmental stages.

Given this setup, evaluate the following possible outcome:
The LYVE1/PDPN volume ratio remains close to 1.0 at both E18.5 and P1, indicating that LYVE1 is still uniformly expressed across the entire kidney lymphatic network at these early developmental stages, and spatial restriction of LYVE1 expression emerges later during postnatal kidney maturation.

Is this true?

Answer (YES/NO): YES